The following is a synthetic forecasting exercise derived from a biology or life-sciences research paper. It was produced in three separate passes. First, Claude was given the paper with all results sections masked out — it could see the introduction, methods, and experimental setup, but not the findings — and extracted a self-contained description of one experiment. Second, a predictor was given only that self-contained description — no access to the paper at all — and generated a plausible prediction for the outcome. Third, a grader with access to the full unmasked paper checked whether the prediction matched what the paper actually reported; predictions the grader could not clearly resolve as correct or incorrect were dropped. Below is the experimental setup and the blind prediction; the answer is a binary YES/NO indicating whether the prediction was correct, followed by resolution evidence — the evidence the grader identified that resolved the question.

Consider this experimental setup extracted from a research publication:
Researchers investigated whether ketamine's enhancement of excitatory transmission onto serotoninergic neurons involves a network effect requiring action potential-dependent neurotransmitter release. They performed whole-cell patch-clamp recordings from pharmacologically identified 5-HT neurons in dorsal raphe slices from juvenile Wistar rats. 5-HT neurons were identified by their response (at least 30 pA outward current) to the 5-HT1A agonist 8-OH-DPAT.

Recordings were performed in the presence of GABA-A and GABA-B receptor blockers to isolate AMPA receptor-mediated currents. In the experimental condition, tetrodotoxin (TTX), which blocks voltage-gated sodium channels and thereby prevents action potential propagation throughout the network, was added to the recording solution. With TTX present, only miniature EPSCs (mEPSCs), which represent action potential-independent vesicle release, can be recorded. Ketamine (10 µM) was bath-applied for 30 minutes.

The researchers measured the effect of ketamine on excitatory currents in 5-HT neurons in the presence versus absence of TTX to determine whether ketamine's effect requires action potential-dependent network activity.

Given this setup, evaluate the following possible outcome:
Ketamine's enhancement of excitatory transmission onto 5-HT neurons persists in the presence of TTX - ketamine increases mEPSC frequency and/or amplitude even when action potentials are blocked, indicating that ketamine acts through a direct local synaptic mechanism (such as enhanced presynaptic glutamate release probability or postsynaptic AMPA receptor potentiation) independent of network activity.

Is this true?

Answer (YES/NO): NO